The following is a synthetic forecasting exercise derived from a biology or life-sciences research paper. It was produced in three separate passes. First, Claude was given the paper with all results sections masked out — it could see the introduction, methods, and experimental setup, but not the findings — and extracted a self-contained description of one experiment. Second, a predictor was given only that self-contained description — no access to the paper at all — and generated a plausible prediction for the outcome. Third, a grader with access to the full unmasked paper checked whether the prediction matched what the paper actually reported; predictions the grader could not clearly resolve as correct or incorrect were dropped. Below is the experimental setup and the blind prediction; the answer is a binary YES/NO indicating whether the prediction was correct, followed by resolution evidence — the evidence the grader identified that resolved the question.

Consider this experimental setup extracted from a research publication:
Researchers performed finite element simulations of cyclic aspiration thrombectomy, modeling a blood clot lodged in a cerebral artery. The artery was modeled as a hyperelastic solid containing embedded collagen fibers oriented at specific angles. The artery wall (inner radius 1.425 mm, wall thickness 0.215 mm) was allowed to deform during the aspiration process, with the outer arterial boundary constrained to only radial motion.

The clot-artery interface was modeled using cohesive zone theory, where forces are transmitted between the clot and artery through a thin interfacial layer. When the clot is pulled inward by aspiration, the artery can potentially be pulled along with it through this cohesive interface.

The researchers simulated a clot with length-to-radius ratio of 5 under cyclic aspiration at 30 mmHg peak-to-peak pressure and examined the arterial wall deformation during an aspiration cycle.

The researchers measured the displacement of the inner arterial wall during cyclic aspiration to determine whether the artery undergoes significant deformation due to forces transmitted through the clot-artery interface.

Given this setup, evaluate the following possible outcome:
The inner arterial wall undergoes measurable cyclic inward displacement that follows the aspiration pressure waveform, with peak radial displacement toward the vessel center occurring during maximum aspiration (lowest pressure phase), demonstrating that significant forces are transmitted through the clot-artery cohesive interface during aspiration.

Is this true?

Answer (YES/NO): NO